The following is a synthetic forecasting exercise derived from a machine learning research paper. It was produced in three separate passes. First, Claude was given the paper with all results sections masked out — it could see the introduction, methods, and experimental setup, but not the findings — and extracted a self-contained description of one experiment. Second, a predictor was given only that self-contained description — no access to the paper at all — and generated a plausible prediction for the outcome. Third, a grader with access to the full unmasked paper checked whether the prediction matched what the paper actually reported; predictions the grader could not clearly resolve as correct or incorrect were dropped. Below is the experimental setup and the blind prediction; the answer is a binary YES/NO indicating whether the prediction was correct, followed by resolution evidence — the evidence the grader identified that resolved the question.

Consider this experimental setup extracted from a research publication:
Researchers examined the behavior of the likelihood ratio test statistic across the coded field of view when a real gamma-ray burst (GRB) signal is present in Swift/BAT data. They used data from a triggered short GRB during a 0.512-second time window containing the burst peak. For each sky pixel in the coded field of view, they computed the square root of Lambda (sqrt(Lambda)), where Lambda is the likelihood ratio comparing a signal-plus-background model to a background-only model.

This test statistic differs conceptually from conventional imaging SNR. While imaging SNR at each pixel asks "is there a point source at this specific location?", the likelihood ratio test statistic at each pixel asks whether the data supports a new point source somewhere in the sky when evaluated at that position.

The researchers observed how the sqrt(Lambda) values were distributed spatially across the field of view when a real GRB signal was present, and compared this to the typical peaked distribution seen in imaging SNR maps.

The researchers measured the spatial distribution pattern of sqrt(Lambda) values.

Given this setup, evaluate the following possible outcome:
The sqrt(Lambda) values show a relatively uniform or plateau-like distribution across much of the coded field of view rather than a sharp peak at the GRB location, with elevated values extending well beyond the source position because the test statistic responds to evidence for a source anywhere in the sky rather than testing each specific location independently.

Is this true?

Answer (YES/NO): YES